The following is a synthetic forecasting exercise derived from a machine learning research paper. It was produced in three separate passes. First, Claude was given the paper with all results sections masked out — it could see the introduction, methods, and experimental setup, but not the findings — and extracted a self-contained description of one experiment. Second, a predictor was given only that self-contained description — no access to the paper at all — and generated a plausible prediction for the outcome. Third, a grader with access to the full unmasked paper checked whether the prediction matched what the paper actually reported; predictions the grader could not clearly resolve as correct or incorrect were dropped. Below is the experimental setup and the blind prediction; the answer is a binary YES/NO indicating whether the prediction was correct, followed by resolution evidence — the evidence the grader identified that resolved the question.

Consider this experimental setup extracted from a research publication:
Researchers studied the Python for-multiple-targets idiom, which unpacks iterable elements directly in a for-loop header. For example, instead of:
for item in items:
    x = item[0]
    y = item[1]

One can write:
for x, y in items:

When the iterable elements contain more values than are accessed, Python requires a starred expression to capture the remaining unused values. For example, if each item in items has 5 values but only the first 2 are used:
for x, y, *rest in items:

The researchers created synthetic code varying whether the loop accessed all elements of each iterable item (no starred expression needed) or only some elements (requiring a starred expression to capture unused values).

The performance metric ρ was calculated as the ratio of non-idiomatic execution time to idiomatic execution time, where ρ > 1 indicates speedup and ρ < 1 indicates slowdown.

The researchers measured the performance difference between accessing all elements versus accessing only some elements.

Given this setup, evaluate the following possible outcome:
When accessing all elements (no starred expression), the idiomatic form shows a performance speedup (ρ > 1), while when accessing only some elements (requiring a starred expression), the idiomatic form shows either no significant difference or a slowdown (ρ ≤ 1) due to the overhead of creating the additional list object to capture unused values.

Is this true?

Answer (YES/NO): YES